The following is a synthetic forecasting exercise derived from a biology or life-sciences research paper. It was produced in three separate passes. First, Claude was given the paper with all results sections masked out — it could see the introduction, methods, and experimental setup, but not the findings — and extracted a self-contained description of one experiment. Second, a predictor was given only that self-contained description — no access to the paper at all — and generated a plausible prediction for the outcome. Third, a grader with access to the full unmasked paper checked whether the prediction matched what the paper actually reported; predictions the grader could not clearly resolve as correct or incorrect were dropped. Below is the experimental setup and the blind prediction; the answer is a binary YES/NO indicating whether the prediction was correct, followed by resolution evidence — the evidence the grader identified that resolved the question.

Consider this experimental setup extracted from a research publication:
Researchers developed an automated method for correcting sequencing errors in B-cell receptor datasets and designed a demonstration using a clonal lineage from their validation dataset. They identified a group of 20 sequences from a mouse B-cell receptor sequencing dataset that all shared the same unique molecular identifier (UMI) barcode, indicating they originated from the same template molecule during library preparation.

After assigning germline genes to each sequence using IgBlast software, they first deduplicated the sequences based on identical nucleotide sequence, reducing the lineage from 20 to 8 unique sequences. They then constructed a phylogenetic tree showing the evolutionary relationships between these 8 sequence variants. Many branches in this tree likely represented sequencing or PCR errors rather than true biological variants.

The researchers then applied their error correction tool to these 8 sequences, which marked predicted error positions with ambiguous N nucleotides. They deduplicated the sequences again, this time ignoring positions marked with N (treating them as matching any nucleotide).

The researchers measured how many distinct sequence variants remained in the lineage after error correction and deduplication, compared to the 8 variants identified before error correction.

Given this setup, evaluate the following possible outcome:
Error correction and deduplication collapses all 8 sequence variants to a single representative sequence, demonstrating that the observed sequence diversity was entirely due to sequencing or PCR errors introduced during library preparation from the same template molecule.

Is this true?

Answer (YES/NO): YES